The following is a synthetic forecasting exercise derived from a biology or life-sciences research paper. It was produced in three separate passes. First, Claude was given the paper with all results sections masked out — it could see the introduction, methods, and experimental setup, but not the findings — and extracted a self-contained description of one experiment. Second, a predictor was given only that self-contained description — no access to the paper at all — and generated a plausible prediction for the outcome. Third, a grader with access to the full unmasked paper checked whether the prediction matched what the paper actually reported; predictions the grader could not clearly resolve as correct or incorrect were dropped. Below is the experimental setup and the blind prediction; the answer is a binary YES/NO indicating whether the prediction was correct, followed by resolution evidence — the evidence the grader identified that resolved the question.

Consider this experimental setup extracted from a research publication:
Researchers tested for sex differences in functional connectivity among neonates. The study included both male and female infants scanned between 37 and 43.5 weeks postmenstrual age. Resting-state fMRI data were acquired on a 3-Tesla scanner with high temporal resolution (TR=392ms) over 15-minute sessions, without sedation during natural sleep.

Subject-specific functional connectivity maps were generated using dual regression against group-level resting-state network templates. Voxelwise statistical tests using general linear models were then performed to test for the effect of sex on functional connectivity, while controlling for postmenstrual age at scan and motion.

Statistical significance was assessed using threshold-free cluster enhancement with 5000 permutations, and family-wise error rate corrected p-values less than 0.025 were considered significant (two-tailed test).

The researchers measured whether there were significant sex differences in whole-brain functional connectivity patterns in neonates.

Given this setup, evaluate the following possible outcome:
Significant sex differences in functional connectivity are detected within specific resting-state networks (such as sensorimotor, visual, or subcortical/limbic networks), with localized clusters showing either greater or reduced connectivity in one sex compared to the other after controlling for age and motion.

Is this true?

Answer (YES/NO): YES